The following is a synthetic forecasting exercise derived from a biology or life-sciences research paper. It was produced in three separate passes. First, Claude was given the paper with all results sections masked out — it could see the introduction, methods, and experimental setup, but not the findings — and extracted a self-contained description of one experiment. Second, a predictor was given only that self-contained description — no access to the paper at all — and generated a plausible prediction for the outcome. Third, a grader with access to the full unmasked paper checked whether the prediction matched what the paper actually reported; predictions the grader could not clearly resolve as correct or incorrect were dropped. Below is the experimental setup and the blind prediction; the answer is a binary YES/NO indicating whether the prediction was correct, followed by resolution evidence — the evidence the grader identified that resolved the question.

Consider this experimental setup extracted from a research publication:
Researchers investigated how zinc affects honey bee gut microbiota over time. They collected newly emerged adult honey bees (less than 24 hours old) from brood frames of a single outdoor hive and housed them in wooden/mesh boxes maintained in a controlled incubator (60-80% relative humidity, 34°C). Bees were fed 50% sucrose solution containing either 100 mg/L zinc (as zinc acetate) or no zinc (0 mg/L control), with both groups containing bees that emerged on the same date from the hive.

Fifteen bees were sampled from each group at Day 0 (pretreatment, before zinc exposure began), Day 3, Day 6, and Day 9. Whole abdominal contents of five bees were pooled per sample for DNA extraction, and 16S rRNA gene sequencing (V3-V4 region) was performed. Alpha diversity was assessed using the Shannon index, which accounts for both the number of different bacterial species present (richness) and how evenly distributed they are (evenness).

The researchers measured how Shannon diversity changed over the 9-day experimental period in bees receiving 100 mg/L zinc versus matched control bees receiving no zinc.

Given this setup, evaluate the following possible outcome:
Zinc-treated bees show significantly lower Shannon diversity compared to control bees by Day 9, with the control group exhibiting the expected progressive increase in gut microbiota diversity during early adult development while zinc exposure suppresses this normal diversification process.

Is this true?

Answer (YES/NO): NO